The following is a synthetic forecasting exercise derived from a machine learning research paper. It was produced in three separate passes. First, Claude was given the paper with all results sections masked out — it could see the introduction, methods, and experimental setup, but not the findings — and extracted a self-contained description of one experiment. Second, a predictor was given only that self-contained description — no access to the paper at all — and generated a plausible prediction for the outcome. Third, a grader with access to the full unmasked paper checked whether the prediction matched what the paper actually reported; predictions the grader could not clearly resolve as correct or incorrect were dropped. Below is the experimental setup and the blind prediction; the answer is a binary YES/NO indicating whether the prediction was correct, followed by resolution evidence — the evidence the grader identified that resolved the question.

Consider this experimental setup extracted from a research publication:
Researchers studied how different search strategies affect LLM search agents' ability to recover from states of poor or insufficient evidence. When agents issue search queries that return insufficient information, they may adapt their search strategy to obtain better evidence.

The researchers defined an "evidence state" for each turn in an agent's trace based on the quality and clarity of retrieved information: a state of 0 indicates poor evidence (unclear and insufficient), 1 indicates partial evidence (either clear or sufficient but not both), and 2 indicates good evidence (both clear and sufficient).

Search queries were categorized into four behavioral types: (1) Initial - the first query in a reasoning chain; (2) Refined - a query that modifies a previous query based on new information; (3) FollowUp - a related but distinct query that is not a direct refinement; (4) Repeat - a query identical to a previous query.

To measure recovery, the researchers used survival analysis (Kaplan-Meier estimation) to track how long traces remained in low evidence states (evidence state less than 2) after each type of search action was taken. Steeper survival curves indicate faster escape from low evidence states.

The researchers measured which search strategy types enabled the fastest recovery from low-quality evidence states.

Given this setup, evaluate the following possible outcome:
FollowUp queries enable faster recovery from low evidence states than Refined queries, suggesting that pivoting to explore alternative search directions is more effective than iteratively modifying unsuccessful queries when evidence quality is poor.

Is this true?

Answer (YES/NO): NO